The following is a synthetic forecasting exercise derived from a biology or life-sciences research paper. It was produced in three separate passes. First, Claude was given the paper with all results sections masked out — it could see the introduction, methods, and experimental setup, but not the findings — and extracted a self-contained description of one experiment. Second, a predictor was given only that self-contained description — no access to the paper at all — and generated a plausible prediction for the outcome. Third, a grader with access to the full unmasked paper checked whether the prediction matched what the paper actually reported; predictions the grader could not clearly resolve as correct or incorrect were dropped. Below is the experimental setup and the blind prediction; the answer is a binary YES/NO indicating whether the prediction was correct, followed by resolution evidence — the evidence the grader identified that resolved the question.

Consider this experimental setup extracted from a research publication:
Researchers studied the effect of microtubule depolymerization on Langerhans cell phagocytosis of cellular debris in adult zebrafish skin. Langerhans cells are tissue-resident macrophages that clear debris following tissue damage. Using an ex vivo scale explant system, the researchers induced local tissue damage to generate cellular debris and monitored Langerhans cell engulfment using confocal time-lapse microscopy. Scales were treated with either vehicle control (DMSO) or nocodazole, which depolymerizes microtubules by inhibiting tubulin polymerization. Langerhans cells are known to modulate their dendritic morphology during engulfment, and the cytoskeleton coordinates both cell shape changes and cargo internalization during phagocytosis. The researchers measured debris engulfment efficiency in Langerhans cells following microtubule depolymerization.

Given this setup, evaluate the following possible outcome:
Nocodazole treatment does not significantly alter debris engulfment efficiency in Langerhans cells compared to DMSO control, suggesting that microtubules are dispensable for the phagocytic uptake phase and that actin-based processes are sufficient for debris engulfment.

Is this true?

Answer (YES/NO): NO